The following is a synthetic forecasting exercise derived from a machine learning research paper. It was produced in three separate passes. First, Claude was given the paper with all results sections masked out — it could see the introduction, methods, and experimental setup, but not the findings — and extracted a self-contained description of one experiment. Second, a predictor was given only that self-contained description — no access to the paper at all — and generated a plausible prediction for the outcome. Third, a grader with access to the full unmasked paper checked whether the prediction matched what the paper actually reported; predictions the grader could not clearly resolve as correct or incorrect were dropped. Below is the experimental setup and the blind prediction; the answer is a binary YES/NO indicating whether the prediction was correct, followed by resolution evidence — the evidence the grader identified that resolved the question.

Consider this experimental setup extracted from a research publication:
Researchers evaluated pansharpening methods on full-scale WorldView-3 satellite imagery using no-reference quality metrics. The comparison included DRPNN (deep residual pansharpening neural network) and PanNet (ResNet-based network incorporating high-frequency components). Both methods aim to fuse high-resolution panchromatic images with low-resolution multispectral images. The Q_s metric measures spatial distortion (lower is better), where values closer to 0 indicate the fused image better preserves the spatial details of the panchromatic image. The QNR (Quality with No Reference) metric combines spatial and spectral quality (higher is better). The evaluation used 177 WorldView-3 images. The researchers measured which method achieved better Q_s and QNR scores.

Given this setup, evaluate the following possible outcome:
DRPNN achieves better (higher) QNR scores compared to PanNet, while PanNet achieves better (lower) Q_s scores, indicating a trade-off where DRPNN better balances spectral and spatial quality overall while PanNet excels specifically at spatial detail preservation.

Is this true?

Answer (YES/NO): NO